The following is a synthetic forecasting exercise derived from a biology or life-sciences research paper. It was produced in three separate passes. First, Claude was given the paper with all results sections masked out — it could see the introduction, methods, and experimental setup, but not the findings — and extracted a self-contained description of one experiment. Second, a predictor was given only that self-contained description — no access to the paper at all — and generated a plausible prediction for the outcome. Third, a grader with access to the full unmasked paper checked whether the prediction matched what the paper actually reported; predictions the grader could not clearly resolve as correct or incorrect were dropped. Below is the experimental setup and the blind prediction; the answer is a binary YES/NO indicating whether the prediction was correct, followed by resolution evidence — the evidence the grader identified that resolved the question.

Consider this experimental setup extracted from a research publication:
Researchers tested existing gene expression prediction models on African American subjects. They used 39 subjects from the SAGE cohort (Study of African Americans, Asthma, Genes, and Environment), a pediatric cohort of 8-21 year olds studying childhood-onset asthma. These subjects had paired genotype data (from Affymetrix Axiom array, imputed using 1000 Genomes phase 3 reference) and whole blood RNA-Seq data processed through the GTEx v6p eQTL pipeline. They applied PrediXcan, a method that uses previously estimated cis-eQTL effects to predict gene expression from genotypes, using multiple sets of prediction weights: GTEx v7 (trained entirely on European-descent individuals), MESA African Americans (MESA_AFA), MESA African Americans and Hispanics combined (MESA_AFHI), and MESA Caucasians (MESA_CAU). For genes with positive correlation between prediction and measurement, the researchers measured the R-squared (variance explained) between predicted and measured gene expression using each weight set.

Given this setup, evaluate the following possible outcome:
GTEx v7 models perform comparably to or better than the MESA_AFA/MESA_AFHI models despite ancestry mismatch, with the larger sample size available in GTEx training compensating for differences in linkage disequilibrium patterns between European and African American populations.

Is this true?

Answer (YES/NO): NO